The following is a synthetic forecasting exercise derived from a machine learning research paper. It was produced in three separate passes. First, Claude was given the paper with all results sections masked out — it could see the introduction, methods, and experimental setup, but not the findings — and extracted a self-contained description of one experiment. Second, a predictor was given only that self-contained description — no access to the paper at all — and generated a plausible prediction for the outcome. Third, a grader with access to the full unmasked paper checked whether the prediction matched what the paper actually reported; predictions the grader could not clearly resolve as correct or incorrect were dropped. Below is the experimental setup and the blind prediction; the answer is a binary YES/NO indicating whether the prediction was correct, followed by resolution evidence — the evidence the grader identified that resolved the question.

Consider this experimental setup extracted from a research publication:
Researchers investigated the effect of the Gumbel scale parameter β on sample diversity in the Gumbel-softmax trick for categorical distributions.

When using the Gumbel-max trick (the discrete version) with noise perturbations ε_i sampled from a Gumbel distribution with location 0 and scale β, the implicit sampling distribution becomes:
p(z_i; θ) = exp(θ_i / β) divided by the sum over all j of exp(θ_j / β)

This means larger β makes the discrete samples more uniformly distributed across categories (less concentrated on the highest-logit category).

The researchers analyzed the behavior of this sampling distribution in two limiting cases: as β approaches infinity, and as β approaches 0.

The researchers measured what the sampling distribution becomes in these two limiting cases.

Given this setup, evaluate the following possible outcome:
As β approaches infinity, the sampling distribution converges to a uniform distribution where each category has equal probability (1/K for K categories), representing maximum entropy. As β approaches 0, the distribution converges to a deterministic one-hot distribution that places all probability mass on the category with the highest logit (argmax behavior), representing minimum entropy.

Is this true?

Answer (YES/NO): NO